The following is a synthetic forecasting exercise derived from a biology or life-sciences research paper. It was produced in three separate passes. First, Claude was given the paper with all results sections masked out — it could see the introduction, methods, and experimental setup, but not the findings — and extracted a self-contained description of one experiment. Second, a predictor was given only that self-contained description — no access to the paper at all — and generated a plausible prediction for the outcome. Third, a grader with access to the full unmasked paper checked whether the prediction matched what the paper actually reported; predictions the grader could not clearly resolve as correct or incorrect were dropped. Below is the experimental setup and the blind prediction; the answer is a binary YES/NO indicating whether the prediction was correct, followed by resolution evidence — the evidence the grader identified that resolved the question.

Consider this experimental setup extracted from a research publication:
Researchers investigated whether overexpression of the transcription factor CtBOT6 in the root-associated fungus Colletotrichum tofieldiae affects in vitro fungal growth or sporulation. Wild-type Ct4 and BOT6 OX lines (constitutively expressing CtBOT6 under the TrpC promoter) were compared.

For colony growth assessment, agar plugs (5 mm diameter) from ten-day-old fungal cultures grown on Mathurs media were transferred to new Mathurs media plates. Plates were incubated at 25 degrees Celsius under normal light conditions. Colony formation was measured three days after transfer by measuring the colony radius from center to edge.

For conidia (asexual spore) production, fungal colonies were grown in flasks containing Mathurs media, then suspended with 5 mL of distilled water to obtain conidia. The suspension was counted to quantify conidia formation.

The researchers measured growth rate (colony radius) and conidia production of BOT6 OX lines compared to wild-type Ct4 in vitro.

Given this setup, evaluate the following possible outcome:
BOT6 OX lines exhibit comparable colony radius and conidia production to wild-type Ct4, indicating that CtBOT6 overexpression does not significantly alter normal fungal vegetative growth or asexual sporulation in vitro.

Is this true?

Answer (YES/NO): NO